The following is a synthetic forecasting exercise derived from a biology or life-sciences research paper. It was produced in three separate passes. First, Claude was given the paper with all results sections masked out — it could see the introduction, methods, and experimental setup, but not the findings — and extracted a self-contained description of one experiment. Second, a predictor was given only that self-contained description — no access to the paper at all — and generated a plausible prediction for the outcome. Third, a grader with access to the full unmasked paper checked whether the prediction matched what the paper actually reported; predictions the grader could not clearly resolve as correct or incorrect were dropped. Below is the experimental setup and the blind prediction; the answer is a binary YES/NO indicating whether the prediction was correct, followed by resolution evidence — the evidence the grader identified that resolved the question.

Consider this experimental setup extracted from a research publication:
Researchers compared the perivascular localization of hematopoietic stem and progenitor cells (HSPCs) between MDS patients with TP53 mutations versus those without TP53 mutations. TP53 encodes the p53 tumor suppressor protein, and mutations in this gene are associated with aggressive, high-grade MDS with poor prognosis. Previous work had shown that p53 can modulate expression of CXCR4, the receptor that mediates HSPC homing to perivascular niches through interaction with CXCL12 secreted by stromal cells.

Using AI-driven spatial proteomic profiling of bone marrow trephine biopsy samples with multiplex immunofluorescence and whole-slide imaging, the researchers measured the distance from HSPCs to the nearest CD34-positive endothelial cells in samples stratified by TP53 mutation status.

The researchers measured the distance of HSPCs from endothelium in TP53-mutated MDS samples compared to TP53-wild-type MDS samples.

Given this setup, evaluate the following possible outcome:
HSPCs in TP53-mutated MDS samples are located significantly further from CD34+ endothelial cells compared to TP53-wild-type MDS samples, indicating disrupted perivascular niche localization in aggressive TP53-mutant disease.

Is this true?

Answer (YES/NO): YES